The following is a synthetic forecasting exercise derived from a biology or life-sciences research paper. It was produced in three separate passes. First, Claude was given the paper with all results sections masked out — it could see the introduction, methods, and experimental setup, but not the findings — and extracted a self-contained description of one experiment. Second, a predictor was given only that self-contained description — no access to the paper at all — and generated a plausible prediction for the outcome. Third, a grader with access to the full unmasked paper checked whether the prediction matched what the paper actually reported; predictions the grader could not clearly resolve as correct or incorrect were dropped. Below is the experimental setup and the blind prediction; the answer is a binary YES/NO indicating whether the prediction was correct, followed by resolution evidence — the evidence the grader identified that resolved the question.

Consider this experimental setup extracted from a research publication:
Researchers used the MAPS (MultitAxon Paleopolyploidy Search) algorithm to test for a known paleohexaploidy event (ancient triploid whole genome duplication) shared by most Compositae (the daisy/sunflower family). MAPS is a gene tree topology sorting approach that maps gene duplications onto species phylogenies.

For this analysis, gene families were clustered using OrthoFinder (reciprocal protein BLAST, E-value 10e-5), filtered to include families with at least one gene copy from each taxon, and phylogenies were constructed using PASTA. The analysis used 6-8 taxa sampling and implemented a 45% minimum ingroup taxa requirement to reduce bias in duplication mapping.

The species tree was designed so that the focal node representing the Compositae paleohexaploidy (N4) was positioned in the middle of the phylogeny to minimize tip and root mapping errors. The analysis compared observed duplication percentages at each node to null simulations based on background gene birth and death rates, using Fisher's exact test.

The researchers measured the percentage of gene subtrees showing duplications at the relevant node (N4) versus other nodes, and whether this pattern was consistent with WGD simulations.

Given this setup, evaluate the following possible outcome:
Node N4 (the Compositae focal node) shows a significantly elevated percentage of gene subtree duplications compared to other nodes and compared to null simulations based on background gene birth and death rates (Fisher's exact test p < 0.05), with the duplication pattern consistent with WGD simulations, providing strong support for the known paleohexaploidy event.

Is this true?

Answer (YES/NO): YES